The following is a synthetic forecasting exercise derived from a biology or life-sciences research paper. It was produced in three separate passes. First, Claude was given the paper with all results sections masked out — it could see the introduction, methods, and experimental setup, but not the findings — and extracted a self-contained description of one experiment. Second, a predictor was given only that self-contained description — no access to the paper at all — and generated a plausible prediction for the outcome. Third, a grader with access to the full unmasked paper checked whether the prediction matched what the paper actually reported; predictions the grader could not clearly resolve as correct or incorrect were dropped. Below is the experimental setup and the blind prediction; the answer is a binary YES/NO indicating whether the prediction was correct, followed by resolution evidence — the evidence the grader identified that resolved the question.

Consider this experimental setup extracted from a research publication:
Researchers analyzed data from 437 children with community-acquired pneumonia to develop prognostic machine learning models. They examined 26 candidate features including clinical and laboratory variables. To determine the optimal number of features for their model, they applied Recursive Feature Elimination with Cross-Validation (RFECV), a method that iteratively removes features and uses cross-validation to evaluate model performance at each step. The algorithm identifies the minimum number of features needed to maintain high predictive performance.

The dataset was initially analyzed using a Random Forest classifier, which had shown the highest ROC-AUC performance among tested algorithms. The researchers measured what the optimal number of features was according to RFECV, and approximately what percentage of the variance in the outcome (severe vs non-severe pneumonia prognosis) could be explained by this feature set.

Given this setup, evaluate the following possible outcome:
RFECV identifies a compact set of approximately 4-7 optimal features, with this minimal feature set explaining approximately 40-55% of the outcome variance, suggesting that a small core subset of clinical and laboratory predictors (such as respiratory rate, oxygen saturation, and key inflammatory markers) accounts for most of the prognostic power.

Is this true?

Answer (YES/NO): NO